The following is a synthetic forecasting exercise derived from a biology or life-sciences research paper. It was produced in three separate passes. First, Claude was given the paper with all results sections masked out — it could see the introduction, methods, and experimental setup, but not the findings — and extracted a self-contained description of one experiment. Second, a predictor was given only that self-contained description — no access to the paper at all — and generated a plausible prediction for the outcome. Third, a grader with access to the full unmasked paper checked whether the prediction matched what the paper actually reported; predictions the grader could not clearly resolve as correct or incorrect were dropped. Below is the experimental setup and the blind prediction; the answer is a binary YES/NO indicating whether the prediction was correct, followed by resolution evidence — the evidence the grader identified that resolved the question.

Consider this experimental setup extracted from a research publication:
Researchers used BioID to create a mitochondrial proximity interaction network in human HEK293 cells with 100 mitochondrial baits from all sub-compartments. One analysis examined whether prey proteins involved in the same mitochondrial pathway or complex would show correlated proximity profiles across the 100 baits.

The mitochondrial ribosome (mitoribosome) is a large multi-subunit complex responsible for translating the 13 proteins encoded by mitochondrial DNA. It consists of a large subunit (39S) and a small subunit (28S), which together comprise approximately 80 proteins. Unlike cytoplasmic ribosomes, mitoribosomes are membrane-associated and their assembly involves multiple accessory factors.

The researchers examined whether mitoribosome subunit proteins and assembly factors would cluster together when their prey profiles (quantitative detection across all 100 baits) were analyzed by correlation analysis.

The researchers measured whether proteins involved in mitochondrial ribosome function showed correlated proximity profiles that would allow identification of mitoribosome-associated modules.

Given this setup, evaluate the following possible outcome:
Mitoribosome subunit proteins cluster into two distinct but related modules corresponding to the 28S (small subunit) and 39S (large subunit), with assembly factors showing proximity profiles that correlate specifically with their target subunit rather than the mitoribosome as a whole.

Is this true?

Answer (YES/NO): NO